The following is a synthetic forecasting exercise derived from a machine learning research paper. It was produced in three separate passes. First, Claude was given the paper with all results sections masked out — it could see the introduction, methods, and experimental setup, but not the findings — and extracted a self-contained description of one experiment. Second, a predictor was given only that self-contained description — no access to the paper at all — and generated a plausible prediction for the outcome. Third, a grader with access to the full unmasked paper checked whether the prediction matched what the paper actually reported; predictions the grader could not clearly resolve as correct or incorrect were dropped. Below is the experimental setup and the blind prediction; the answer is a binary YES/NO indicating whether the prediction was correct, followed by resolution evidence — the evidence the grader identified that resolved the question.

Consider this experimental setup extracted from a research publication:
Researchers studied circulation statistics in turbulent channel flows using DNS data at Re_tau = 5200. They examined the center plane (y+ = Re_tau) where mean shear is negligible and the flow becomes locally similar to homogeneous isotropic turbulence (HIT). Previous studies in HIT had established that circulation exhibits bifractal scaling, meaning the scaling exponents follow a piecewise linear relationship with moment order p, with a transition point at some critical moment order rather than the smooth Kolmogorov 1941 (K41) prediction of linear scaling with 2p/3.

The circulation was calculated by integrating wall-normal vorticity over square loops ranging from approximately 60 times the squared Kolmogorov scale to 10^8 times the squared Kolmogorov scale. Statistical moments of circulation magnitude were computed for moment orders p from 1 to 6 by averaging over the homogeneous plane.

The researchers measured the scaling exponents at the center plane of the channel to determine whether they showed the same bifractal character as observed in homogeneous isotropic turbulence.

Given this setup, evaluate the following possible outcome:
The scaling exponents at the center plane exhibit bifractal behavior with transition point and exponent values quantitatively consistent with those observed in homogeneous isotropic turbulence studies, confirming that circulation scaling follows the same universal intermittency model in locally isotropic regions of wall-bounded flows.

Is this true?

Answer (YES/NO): NO